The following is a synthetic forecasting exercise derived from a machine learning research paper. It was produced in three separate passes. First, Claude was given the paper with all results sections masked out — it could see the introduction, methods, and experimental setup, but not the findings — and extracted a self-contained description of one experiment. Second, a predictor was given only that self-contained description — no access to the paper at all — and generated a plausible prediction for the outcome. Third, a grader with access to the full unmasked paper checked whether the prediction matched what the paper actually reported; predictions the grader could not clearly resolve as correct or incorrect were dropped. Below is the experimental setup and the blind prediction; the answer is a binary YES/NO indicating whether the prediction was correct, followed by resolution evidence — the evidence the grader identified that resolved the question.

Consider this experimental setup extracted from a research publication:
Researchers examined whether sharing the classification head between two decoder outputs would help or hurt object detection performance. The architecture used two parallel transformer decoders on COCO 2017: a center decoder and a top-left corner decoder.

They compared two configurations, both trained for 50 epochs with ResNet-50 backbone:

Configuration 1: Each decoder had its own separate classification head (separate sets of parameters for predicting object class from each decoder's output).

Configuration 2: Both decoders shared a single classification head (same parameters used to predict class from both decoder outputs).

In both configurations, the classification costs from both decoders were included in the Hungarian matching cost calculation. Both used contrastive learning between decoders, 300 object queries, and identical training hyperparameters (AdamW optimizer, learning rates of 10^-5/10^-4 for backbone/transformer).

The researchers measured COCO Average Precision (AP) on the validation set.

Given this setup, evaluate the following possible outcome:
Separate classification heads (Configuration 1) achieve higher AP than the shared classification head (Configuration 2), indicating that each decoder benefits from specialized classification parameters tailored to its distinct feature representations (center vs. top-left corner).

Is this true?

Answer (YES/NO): NO